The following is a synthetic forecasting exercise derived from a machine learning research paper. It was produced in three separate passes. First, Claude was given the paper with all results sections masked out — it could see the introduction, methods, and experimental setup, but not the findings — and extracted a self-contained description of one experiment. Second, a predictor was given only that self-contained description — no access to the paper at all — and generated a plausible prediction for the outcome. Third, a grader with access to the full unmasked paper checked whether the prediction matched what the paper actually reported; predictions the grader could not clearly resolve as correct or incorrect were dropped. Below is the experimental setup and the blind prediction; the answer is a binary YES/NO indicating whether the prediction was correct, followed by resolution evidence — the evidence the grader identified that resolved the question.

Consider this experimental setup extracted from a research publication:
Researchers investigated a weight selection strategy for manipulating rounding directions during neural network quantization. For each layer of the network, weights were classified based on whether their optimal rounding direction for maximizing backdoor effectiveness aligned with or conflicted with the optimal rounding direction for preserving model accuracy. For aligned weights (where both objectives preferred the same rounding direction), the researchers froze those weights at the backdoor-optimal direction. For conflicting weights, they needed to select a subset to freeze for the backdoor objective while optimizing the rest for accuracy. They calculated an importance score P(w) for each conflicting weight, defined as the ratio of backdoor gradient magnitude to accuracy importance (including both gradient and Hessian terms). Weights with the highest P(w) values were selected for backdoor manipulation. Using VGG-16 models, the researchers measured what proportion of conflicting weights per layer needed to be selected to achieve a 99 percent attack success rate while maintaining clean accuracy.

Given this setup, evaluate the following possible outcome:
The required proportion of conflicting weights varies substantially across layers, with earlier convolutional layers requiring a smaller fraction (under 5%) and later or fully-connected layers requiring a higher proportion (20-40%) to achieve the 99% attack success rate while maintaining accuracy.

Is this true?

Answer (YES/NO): NO